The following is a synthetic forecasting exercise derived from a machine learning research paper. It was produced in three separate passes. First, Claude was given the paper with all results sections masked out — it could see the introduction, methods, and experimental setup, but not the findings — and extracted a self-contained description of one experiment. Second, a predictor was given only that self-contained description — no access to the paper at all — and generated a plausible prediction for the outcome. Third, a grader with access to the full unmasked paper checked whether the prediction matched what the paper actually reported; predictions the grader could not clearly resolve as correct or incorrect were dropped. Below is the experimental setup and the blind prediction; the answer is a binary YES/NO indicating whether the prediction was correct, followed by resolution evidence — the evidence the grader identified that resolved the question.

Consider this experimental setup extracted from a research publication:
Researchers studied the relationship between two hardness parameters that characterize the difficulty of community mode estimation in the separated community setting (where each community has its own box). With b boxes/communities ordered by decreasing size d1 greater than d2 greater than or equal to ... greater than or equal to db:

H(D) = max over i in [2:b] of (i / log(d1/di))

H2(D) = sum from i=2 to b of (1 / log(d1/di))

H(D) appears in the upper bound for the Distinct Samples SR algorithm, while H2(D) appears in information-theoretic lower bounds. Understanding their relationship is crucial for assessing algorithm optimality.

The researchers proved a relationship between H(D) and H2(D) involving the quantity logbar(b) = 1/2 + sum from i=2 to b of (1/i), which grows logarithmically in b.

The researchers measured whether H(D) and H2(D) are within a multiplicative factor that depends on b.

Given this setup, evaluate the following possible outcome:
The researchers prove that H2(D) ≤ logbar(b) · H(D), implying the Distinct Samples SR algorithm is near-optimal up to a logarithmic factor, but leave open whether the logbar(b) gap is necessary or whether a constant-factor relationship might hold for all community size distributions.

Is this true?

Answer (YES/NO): YES